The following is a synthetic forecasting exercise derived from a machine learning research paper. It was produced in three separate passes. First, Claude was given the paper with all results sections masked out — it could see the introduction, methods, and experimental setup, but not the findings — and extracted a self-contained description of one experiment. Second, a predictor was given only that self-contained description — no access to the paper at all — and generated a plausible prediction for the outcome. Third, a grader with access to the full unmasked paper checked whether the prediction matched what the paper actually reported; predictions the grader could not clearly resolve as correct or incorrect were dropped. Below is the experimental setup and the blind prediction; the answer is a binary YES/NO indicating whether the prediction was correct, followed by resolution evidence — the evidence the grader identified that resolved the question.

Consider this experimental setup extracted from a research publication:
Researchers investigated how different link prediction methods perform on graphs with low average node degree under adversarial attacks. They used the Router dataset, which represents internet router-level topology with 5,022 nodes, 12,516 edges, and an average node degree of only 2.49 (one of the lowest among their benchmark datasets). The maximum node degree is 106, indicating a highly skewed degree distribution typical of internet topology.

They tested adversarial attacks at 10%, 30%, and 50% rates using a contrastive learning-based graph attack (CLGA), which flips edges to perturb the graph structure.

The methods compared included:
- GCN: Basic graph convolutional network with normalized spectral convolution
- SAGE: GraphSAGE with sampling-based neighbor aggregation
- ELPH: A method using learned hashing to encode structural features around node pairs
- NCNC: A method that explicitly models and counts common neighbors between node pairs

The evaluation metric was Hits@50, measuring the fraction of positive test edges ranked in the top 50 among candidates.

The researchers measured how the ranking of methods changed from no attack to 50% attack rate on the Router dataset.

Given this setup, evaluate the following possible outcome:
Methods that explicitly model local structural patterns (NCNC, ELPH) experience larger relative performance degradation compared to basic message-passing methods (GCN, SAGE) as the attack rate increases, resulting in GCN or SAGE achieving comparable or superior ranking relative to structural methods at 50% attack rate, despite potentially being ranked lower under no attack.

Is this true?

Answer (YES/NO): NO